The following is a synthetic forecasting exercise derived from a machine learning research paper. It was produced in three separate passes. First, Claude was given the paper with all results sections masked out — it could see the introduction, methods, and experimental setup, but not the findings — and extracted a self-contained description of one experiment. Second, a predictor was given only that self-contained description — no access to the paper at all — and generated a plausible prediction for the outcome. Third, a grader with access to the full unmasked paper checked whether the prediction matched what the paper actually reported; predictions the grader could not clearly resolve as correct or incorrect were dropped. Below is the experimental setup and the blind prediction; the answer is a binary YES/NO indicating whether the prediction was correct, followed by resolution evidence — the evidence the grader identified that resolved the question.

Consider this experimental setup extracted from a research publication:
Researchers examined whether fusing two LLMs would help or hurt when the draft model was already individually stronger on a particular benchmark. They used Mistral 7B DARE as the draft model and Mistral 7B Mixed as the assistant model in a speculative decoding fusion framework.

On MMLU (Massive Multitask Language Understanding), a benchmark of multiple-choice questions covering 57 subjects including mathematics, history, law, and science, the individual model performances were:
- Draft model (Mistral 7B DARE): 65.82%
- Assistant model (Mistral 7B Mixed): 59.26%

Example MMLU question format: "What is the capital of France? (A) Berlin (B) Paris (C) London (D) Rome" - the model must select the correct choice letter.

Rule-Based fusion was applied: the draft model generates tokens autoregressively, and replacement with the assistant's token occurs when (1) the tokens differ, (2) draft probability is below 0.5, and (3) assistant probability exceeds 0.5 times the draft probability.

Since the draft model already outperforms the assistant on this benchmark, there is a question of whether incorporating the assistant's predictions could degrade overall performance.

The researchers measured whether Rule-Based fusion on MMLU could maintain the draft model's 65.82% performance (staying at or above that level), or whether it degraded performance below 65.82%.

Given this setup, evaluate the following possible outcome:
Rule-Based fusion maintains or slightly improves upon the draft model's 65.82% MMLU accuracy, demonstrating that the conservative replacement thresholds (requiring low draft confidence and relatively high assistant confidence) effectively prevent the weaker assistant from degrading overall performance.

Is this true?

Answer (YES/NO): NO